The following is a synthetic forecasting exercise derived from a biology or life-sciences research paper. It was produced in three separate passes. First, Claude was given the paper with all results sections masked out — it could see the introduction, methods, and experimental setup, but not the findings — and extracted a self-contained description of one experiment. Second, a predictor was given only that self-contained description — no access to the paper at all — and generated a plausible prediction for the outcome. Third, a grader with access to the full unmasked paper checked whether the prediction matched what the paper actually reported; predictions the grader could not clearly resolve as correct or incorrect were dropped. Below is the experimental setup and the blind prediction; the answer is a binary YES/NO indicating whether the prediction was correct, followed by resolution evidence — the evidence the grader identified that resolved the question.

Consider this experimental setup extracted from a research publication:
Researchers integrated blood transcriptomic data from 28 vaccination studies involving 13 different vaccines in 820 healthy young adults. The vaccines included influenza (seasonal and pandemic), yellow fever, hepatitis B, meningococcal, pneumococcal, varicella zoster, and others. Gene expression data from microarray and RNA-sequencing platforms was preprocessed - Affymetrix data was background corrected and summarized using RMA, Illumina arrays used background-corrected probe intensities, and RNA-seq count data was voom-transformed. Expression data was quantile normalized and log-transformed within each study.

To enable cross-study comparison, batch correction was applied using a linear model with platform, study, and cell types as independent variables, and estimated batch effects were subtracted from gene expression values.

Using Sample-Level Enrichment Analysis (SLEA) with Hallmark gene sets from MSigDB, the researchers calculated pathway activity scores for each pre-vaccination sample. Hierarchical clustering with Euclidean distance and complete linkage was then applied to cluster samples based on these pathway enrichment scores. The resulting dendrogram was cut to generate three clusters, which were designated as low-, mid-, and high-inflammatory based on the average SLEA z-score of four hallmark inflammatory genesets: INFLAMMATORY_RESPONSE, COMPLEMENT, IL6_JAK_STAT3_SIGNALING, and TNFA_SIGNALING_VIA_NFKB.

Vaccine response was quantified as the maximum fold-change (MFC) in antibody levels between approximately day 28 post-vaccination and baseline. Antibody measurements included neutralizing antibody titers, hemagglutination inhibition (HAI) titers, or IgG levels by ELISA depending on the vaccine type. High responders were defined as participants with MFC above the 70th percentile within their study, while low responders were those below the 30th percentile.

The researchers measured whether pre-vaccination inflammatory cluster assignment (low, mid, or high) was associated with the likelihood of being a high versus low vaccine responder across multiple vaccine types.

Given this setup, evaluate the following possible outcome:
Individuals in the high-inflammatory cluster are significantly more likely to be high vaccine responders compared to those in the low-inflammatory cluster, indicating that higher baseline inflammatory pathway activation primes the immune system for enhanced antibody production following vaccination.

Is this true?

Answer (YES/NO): YES